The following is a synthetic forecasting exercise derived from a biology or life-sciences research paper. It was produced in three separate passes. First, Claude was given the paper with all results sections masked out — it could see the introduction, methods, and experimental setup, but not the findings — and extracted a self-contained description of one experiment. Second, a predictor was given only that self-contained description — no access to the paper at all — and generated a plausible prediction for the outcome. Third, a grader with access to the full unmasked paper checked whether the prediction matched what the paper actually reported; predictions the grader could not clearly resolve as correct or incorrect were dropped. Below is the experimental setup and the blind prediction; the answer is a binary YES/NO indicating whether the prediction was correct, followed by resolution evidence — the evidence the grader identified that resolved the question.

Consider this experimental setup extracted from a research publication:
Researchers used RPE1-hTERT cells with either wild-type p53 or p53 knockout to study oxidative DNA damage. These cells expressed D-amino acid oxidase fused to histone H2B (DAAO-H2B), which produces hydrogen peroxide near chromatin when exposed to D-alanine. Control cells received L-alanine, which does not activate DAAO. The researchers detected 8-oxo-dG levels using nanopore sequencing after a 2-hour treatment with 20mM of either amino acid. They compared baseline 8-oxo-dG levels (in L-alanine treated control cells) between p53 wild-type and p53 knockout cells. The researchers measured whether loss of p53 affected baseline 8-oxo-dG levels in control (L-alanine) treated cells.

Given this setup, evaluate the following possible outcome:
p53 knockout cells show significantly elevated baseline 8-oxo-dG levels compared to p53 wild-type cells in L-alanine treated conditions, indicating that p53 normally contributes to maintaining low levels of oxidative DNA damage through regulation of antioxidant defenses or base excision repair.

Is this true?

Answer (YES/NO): YES